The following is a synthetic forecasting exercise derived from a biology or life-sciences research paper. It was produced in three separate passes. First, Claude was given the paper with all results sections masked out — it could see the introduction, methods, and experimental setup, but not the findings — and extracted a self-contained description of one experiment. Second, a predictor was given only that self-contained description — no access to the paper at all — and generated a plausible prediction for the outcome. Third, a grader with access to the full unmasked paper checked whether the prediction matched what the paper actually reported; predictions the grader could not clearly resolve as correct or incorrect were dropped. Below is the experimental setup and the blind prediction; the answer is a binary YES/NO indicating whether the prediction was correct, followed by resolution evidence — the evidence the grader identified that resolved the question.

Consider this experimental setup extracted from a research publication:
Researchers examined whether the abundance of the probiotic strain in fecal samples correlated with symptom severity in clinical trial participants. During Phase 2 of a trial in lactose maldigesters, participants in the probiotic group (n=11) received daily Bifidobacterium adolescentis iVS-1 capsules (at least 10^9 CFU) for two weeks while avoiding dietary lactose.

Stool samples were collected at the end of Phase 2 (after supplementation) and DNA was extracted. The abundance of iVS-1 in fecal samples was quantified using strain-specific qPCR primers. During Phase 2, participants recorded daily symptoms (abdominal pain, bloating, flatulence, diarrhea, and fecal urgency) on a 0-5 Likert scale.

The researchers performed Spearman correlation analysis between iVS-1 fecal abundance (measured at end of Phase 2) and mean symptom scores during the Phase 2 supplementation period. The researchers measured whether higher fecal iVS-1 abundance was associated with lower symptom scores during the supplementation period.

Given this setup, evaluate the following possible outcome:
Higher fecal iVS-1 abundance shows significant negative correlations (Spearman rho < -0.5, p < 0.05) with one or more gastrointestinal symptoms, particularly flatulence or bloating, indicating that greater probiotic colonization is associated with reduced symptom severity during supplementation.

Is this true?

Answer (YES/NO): NO